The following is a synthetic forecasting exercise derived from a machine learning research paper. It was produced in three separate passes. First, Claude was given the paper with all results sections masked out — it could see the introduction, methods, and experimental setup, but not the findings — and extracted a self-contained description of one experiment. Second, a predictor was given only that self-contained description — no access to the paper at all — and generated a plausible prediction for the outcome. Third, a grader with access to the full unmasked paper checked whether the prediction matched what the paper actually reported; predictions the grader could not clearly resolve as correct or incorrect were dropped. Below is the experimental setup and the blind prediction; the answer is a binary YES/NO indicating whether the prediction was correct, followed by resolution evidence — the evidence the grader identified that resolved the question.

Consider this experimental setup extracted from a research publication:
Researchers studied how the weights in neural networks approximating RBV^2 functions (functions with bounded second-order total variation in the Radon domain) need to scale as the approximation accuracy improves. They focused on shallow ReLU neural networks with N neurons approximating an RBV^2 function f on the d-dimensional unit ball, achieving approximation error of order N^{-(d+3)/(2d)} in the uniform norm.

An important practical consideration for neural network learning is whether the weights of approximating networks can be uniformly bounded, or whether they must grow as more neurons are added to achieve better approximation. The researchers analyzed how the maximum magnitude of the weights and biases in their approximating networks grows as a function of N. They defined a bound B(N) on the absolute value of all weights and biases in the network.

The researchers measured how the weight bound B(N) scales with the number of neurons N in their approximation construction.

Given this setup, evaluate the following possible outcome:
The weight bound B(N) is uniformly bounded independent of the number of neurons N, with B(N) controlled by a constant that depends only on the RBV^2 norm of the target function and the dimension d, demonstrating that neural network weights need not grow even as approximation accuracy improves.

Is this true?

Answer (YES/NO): YES